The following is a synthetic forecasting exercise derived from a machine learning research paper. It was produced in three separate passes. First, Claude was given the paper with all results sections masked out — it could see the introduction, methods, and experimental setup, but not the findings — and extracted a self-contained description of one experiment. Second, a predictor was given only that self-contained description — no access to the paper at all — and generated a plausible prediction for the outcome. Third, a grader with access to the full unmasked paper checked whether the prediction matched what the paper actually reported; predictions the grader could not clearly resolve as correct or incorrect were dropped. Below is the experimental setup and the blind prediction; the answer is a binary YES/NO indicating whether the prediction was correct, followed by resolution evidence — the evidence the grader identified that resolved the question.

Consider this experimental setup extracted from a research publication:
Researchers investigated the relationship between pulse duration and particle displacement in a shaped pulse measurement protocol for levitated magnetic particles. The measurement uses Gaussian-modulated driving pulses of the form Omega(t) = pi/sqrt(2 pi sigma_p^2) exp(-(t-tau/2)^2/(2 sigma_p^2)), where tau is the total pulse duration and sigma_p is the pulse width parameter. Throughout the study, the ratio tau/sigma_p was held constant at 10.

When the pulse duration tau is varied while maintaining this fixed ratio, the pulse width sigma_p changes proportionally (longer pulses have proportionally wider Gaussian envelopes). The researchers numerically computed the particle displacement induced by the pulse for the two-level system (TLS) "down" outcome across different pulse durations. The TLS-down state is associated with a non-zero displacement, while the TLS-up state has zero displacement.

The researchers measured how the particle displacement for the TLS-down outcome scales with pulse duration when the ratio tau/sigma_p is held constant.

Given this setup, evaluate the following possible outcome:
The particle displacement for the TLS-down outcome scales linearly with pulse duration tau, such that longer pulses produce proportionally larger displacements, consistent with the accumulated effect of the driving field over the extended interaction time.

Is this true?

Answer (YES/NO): YES